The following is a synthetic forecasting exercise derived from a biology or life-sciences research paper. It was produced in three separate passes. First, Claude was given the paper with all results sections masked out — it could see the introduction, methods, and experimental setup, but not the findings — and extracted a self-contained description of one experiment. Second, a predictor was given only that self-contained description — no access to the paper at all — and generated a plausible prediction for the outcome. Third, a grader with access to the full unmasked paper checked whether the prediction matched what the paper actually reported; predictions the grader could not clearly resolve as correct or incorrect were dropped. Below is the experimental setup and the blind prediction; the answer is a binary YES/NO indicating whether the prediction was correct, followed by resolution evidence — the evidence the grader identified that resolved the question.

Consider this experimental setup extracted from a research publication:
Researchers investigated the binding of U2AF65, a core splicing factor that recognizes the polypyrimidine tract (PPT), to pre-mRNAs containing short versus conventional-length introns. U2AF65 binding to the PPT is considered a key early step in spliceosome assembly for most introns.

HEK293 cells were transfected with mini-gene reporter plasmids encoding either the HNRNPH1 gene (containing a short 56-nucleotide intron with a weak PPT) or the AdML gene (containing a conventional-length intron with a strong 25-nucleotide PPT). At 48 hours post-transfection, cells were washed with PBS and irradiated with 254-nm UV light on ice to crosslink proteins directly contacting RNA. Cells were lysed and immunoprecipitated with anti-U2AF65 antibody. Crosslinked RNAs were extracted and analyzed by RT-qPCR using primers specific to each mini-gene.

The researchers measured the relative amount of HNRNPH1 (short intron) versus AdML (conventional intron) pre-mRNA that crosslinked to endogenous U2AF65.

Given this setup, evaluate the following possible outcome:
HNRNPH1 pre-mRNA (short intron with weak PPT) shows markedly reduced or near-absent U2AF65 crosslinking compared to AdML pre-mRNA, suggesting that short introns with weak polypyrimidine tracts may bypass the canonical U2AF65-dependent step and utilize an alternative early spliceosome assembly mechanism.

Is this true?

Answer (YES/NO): YES